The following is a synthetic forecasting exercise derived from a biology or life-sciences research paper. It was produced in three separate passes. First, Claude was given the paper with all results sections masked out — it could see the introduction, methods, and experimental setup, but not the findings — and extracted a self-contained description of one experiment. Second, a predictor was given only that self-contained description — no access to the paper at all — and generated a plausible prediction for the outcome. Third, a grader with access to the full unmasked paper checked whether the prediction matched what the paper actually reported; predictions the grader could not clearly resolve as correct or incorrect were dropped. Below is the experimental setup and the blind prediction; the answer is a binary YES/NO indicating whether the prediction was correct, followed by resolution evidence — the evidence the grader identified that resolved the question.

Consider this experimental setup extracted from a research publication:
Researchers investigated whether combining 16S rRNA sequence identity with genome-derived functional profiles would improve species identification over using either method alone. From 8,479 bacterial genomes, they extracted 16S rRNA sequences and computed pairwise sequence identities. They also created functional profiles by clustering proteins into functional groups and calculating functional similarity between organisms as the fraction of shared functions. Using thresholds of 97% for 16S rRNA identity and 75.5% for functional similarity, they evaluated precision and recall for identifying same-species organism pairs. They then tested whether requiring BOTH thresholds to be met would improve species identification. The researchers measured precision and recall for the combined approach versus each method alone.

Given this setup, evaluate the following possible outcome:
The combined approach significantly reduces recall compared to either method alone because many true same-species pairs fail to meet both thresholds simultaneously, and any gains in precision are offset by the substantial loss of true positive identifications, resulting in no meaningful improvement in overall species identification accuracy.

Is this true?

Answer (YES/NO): NO